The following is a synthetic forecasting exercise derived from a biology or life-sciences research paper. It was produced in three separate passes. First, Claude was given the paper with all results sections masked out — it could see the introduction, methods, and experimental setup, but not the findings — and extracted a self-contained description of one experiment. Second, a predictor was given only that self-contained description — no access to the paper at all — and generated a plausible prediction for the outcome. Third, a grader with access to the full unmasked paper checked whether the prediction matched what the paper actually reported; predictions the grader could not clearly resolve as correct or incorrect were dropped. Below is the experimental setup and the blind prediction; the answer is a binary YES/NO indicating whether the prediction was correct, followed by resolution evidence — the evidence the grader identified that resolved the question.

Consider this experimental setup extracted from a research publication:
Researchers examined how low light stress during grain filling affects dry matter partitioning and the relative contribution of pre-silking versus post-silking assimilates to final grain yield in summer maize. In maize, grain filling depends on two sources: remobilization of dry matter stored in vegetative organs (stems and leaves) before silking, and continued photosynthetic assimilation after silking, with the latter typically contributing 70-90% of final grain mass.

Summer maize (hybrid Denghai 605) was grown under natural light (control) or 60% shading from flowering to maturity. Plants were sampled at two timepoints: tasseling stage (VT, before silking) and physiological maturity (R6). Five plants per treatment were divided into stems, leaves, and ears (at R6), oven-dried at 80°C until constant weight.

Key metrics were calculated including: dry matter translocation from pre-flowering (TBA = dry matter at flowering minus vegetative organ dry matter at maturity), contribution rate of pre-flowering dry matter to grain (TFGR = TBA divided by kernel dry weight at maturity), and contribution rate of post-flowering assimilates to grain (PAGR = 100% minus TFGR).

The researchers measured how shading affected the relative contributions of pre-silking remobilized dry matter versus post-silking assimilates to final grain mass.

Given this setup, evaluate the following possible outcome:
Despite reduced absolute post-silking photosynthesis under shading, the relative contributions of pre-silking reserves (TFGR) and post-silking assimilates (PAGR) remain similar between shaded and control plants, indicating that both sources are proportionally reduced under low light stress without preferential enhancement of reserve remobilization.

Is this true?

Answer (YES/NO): NO